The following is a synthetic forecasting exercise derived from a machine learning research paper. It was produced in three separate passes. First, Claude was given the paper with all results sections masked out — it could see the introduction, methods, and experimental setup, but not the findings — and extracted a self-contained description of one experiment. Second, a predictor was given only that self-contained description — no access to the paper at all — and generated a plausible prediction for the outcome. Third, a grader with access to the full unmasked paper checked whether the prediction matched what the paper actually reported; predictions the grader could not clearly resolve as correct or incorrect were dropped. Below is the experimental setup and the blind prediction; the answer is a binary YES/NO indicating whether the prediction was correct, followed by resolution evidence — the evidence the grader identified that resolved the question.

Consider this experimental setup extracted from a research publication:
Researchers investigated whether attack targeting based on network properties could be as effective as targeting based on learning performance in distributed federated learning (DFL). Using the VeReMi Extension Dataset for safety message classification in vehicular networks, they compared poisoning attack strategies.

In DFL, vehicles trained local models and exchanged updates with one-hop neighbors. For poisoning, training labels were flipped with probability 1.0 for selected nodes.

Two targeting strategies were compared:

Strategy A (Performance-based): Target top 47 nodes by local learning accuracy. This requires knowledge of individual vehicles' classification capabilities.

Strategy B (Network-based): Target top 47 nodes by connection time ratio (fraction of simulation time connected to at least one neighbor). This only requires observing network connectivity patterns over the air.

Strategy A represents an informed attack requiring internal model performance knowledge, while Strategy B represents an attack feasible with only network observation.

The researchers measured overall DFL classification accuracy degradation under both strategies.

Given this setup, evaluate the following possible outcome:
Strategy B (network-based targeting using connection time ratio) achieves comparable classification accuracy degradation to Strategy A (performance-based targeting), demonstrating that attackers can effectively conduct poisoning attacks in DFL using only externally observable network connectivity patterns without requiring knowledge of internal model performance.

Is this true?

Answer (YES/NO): YES